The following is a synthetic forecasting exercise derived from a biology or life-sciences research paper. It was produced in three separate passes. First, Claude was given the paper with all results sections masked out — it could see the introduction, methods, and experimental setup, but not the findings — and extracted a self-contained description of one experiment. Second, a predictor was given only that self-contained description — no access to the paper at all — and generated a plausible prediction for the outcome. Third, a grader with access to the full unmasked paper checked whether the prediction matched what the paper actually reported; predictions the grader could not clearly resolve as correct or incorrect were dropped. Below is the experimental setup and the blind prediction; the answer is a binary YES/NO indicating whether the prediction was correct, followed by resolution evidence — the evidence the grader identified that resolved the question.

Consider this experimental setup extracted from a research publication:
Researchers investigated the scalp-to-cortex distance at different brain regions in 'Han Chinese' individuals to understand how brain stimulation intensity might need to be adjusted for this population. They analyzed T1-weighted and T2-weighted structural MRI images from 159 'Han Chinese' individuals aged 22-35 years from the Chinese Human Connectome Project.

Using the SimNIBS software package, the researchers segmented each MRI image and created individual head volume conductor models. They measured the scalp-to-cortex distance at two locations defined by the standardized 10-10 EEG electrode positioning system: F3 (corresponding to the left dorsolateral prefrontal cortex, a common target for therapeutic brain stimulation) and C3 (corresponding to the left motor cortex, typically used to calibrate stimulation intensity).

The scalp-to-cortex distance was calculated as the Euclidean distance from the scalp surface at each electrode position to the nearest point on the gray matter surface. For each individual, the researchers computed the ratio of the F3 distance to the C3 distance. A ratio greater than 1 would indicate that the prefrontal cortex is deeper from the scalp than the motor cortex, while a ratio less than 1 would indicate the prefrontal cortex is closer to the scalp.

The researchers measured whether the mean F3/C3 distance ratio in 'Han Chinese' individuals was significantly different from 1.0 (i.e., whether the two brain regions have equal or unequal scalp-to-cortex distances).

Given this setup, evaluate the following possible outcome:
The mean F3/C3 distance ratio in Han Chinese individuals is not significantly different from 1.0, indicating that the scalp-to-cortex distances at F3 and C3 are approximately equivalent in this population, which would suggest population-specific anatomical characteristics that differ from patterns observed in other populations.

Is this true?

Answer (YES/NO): NO